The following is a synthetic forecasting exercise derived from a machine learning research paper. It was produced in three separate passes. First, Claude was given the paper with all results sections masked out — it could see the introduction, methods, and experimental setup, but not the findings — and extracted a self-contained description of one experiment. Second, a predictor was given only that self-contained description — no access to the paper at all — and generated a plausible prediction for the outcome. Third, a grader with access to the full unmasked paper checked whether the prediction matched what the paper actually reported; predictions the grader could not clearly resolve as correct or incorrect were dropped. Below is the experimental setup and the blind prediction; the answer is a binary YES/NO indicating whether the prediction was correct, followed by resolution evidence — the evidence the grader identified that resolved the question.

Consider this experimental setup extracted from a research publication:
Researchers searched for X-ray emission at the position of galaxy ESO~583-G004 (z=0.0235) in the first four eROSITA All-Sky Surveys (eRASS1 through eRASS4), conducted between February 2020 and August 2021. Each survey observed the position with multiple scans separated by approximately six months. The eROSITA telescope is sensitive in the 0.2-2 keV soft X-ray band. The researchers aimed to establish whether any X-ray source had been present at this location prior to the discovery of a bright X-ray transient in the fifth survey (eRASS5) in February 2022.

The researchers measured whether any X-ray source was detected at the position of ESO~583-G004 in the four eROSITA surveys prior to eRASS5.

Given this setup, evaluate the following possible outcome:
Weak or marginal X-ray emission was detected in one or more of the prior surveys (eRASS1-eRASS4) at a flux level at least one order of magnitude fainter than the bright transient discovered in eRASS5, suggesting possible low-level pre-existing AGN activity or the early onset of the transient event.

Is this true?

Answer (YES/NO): NO